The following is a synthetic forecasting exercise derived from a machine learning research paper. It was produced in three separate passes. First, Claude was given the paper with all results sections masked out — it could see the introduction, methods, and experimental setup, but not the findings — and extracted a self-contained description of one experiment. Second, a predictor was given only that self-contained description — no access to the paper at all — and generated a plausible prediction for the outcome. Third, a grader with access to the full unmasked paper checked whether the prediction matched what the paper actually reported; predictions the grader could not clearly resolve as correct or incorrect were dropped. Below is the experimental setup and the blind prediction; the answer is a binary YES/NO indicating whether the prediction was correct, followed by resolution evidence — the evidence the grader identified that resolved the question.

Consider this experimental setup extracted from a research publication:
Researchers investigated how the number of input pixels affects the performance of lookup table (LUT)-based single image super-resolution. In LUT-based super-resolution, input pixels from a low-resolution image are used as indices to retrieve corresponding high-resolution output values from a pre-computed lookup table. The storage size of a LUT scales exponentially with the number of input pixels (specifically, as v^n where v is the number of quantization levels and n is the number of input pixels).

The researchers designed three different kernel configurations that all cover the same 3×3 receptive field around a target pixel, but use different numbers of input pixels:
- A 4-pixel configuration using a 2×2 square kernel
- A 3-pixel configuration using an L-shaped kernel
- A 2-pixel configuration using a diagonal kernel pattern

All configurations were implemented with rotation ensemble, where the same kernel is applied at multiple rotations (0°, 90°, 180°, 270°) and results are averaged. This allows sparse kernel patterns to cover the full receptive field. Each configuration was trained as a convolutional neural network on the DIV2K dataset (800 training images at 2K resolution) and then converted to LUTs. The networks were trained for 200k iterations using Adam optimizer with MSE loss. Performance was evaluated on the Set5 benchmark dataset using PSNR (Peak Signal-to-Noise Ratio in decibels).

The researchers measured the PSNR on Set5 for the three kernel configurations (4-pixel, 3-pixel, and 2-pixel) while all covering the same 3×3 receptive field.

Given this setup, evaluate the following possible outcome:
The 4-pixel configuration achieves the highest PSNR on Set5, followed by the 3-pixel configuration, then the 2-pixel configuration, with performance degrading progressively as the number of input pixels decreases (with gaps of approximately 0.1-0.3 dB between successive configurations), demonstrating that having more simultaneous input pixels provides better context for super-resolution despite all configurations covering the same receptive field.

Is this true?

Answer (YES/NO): YES